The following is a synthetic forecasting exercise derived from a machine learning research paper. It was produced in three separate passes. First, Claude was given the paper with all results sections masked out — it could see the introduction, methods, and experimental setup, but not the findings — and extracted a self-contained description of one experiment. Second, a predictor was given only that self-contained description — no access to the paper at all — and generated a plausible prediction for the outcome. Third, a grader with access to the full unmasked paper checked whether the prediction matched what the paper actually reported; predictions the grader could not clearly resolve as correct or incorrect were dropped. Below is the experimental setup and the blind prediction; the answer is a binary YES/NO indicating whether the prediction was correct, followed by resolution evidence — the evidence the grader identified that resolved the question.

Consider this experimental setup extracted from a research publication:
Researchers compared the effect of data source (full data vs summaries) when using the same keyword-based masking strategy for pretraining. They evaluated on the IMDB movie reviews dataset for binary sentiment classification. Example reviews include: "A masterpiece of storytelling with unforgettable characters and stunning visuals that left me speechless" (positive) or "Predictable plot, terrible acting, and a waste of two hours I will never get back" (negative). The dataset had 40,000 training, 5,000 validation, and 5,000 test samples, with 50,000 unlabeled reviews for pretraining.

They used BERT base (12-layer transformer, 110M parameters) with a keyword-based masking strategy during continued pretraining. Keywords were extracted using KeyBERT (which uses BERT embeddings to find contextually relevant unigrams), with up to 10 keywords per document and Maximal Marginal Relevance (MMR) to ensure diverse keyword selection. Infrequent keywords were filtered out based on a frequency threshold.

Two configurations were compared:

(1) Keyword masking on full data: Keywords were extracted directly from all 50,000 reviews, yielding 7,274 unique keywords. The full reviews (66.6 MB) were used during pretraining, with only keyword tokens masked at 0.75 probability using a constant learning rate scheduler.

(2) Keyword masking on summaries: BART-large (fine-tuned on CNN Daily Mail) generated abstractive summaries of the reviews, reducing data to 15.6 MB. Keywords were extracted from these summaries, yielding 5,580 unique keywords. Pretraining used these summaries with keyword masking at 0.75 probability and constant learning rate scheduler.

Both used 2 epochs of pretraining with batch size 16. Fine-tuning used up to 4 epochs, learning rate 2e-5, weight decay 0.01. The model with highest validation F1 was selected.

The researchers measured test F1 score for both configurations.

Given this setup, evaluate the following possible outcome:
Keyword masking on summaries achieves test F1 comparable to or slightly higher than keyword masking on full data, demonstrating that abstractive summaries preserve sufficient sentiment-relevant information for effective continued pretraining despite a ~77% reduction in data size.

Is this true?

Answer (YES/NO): NO